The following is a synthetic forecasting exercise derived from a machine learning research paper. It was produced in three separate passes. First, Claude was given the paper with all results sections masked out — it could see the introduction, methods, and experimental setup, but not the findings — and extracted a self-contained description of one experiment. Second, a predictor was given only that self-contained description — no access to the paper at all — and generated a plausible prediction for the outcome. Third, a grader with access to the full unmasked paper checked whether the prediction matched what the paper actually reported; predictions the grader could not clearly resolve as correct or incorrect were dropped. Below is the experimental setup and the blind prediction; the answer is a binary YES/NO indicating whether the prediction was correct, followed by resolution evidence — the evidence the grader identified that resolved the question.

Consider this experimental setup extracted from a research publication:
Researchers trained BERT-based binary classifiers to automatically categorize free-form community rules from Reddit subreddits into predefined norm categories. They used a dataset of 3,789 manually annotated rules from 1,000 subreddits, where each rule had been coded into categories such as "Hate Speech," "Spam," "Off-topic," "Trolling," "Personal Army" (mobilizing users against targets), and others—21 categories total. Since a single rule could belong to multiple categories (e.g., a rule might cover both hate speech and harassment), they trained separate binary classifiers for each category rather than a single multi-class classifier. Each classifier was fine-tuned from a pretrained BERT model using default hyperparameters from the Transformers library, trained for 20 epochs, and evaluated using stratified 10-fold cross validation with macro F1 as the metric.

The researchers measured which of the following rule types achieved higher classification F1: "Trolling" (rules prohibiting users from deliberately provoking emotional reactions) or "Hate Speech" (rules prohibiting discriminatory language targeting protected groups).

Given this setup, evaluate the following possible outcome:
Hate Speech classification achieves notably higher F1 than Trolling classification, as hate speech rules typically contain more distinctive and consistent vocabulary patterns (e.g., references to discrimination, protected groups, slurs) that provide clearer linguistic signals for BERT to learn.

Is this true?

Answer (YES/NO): NO